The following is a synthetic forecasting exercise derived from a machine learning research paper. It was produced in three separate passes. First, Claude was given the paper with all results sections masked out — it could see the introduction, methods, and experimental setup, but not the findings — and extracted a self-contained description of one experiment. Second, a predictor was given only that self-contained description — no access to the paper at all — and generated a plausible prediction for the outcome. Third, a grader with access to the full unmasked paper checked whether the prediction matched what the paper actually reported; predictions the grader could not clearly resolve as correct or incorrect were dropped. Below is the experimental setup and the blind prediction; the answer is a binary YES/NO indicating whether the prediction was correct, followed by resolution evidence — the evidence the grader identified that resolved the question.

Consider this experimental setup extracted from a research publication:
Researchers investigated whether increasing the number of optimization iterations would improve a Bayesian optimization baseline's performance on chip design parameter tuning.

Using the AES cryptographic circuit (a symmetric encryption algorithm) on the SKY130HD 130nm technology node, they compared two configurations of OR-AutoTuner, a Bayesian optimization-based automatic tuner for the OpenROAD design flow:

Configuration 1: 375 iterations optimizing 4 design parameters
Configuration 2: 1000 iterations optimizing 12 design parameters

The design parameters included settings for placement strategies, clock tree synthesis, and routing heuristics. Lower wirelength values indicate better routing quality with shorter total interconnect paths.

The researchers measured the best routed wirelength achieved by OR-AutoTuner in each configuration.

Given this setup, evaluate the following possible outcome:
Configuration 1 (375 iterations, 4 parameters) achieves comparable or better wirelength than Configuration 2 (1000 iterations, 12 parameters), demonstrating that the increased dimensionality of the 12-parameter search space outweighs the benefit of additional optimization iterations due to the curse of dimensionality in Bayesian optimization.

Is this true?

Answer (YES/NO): NO